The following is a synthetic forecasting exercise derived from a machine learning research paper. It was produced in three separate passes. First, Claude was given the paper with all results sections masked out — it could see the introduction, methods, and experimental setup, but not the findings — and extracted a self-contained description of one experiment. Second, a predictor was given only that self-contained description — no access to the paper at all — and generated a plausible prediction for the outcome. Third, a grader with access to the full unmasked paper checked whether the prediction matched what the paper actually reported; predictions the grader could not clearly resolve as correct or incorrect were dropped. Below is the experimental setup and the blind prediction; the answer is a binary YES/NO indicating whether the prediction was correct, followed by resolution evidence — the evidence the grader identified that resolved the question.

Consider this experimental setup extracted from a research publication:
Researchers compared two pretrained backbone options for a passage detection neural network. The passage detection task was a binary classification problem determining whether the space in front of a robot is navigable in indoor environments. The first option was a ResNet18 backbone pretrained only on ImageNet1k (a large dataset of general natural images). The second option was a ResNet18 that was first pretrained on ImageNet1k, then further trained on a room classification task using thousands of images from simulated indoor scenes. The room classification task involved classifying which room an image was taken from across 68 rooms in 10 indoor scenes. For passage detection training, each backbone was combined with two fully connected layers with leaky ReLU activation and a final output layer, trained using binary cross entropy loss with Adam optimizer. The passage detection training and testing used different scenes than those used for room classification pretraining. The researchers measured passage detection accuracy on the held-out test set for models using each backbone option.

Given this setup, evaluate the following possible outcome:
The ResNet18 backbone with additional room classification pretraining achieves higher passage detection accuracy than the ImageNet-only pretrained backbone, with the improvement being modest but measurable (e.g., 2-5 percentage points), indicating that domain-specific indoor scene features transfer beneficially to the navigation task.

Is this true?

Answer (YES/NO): NO